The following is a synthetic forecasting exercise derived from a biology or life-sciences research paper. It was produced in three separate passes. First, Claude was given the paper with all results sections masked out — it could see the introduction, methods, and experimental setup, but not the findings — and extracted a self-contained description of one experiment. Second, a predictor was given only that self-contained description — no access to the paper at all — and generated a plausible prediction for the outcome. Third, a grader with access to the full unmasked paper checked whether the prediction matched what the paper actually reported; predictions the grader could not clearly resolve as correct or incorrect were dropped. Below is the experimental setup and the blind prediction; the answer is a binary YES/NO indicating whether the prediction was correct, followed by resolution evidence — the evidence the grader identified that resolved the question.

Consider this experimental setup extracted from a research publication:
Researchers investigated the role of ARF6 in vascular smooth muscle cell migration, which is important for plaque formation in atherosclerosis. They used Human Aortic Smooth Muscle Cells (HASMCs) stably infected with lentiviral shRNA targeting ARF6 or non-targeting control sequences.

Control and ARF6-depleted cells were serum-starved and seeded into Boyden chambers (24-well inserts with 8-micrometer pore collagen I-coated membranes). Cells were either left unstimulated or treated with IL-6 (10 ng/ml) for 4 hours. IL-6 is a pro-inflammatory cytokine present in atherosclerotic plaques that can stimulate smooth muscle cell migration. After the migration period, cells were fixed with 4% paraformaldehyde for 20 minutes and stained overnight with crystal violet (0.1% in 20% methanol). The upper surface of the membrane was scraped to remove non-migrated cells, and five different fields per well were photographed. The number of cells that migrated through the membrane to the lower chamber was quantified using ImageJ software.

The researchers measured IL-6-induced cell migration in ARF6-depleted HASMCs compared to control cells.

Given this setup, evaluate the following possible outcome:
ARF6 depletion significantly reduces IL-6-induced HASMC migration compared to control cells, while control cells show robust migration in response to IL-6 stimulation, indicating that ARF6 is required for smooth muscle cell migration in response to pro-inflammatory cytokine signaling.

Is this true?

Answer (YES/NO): YES